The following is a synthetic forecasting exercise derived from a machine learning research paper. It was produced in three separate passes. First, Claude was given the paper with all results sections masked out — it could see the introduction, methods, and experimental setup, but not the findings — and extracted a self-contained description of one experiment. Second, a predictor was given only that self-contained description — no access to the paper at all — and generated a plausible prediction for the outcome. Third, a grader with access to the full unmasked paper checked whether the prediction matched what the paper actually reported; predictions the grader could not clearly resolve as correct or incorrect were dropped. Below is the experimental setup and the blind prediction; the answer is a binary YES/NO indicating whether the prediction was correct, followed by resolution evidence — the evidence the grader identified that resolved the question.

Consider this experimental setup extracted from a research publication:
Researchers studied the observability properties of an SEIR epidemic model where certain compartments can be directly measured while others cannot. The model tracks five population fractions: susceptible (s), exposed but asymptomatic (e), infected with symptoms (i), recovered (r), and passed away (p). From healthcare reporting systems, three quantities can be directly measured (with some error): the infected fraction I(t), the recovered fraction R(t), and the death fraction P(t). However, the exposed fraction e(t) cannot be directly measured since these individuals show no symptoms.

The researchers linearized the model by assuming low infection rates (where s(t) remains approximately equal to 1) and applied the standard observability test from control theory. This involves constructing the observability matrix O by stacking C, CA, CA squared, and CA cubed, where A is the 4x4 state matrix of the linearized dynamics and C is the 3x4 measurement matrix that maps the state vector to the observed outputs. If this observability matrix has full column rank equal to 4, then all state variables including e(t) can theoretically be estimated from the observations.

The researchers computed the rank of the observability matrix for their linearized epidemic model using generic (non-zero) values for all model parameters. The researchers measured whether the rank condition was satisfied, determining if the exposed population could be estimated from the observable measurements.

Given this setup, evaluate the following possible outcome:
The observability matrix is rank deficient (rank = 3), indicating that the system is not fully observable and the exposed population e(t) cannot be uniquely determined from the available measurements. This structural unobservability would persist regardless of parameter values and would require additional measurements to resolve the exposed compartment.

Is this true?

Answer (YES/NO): NO